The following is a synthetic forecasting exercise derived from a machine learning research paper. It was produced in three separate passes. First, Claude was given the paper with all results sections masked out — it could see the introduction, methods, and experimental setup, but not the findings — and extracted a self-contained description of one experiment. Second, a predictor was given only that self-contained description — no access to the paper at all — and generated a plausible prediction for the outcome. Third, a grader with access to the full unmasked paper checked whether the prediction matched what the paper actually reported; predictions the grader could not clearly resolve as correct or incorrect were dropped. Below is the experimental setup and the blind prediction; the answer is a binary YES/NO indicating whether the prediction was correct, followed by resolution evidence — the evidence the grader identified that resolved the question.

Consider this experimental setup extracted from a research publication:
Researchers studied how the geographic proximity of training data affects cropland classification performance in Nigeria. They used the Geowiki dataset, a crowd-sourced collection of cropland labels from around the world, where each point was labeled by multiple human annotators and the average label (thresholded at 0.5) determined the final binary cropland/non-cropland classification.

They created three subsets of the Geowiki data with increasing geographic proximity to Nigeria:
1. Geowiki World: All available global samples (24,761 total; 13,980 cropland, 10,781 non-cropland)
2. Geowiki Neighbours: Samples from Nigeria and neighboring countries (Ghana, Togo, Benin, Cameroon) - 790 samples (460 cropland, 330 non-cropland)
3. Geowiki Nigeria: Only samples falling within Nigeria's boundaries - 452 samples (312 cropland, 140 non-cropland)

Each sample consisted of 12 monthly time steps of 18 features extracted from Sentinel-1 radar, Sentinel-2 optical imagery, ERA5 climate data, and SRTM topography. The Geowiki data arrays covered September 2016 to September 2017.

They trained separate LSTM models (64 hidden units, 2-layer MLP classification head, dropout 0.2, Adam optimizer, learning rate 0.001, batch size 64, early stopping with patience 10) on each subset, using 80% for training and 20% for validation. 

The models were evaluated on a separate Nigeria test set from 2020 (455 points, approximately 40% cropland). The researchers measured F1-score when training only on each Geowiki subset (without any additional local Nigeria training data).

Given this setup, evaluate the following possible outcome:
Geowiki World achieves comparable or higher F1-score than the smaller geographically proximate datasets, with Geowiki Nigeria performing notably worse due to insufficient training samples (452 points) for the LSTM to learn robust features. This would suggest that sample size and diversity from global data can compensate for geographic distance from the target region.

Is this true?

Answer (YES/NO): NO